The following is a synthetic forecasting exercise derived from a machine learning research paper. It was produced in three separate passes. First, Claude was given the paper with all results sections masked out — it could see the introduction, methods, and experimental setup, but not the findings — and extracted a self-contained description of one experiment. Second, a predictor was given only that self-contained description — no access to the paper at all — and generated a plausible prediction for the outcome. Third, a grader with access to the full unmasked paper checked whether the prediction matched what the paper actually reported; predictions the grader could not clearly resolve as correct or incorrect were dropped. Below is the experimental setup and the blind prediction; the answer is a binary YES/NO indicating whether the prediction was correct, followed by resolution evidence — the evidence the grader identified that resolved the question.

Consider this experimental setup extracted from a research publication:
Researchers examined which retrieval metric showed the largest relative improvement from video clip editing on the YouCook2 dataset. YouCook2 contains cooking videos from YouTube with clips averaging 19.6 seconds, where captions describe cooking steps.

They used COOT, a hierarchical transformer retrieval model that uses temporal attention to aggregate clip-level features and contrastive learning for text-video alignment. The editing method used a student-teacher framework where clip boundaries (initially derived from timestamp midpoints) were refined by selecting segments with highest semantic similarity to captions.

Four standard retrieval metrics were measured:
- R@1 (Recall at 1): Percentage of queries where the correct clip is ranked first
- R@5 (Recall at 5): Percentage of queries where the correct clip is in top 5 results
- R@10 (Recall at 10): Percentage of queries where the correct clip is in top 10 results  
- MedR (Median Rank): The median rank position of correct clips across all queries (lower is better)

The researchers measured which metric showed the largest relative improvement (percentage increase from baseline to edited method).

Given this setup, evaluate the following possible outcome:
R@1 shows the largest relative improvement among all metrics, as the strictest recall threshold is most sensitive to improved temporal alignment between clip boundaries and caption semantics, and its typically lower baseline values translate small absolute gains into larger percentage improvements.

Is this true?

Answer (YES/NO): YES